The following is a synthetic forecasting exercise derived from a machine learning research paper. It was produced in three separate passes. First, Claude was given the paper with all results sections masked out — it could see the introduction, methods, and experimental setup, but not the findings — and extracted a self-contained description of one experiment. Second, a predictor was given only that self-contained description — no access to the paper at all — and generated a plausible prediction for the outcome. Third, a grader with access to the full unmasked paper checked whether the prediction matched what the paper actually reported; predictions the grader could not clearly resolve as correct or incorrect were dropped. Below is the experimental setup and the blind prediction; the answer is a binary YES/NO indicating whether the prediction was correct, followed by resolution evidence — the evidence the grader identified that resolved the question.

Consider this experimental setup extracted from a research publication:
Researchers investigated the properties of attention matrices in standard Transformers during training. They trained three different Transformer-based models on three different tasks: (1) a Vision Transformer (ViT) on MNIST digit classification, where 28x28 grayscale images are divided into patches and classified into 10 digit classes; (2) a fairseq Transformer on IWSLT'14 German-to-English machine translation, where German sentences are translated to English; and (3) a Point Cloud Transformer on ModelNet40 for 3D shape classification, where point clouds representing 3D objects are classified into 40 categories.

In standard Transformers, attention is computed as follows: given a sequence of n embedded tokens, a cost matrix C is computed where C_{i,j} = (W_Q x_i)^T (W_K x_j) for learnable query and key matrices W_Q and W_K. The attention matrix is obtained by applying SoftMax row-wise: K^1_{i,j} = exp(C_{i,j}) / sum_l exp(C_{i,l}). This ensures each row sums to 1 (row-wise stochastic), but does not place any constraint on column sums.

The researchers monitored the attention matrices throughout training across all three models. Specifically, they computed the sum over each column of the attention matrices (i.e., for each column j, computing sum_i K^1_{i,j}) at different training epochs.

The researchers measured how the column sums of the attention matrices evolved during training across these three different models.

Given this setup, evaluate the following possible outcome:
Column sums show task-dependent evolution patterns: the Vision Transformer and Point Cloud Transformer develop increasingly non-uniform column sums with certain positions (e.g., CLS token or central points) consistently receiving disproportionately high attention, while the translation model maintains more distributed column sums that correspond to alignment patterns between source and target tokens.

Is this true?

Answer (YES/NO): NO